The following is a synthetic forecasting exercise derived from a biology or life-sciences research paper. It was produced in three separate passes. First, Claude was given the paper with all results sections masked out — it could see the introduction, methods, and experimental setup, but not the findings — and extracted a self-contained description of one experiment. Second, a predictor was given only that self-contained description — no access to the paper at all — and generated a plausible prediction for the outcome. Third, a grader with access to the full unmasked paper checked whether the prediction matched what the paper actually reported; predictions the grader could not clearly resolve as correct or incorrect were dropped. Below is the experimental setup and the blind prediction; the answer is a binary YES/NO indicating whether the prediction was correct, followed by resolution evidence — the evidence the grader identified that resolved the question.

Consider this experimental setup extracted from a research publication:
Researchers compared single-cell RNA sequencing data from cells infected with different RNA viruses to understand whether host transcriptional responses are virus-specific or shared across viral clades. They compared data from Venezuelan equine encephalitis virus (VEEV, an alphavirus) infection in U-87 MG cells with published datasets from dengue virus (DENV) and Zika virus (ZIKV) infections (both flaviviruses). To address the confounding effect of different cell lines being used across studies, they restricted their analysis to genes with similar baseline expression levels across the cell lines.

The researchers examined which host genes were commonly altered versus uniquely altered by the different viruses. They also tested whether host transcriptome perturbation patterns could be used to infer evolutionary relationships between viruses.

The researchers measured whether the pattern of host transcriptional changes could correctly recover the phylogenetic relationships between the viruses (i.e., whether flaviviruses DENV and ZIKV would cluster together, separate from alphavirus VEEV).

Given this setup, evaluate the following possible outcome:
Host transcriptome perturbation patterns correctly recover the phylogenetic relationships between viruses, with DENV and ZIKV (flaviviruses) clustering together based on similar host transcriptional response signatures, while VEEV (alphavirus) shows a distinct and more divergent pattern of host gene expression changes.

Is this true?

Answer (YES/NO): YES